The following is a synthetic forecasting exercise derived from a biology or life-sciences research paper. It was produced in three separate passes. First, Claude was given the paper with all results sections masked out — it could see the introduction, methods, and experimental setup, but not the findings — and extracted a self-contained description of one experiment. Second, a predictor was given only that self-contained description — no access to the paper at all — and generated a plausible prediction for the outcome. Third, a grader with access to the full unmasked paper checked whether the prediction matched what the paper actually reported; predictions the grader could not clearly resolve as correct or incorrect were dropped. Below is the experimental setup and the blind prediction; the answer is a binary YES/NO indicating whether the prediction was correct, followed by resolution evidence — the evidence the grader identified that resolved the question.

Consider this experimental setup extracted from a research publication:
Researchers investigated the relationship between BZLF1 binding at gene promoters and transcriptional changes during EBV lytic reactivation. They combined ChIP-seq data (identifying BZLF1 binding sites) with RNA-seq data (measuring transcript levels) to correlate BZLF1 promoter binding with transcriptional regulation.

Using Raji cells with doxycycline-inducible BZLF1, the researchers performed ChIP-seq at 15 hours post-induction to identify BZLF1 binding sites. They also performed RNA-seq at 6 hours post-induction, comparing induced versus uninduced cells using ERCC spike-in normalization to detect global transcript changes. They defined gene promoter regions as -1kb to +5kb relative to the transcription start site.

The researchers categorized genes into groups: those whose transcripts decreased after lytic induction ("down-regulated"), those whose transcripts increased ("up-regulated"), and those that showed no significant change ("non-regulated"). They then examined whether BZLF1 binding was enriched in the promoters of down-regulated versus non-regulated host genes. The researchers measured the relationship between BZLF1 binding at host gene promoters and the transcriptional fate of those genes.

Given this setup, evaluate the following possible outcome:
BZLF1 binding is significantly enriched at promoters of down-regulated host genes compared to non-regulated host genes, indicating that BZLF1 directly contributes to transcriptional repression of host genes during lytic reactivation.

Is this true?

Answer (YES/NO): NO